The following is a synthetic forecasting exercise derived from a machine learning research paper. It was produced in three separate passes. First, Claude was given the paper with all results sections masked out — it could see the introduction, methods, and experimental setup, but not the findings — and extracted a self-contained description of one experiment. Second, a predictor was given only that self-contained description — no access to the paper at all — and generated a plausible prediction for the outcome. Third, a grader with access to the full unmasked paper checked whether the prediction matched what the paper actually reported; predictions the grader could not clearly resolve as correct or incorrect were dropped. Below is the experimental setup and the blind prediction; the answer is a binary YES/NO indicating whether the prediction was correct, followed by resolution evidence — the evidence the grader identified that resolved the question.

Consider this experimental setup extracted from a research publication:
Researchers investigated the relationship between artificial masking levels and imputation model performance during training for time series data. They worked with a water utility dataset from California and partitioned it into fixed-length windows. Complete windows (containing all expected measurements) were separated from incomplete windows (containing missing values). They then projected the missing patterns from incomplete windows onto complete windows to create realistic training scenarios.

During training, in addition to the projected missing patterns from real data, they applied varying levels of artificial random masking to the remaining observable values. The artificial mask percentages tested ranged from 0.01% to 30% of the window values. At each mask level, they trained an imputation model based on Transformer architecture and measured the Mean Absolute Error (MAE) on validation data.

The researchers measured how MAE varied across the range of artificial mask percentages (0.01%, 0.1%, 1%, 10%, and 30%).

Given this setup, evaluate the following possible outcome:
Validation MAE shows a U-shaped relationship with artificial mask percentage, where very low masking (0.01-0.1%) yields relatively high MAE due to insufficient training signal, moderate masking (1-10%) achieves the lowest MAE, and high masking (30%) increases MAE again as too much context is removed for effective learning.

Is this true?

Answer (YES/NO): NO